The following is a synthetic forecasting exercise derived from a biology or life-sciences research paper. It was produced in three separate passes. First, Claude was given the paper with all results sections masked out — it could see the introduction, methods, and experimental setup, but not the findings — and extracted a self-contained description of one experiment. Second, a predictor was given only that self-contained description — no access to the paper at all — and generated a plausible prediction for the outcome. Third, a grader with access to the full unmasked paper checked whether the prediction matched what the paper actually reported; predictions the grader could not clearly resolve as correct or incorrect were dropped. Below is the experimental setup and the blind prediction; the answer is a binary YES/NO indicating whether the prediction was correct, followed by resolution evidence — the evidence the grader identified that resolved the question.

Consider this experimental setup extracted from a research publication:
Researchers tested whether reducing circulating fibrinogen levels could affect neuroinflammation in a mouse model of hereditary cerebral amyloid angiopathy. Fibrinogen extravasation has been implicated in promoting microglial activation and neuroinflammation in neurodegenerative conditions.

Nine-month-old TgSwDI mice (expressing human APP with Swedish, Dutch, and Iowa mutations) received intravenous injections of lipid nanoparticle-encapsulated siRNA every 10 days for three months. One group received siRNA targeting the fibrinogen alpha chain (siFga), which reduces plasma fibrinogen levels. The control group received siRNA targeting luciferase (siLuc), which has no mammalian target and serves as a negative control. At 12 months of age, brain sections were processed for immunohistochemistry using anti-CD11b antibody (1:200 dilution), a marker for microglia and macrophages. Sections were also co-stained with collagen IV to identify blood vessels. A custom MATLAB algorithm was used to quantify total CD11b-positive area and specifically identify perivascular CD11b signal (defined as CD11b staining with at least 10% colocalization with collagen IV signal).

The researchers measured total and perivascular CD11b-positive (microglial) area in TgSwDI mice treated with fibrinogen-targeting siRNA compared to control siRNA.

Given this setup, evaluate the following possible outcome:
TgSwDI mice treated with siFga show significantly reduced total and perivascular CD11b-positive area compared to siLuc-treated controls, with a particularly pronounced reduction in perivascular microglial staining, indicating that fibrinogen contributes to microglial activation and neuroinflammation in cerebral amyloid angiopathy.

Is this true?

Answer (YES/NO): NO